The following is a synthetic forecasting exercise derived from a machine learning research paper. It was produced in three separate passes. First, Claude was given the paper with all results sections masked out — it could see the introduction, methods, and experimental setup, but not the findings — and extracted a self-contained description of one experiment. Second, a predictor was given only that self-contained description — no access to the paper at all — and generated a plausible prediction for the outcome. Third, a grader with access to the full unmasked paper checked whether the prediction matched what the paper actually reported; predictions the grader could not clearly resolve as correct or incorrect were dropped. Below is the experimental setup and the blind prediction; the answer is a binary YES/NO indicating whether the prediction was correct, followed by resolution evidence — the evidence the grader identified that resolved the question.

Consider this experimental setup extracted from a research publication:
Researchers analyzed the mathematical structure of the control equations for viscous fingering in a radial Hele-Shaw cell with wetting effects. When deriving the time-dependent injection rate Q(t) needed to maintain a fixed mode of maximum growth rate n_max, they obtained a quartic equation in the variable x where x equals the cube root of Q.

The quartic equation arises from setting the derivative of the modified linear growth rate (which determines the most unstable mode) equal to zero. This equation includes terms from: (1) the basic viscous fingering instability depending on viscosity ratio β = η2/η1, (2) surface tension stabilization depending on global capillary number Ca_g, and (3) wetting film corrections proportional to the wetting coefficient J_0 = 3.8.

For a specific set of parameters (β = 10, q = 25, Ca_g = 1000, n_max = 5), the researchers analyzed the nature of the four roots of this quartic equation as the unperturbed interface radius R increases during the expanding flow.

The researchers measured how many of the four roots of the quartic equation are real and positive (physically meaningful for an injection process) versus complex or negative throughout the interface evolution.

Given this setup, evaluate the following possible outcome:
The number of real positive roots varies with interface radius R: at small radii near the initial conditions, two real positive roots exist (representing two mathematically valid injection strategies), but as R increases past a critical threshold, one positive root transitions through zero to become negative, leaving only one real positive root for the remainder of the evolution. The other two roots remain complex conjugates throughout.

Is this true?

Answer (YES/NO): NO